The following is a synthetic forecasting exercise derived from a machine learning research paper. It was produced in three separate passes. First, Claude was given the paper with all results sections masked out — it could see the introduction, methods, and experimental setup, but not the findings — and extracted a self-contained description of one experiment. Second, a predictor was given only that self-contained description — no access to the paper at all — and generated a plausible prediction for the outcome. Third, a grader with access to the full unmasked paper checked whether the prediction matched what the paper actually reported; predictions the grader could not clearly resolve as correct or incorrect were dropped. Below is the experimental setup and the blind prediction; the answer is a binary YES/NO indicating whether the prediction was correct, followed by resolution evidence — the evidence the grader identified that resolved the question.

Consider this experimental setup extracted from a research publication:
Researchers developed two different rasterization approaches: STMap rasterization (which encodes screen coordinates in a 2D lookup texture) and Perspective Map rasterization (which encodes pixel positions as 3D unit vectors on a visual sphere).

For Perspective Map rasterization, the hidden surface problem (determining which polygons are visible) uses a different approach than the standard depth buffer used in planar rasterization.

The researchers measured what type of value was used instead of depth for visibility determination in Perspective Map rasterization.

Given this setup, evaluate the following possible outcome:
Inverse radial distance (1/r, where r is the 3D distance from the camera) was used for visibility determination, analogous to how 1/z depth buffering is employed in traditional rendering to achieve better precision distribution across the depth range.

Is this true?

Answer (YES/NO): NO